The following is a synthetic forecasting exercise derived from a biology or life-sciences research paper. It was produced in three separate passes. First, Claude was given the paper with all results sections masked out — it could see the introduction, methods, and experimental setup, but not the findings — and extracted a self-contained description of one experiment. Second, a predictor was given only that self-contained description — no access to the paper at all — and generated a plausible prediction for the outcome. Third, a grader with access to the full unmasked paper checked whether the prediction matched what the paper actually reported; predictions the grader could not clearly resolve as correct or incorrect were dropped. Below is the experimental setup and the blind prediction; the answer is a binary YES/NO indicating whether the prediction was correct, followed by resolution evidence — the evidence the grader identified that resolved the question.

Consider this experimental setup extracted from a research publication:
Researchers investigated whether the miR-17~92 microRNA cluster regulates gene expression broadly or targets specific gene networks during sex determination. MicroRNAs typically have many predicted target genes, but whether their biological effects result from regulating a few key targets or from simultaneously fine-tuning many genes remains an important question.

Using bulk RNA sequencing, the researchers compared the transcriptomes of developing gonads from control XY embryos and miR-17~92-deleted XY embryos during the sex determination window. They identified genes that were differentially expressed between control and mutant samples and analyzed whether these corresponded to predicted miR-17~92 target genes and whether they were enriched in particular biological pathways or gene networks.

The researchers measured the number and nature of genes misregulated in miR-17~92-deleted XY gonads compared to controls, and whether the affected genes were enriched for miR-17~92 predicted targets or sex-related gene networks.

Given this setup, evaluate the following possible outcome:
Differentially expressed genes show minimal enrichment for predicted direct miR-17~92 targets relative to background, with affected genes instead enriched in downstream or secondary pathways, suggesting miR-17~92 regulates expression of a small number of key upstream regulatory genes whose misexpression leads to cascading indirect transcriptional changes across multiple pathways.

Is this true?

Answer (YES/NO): NO